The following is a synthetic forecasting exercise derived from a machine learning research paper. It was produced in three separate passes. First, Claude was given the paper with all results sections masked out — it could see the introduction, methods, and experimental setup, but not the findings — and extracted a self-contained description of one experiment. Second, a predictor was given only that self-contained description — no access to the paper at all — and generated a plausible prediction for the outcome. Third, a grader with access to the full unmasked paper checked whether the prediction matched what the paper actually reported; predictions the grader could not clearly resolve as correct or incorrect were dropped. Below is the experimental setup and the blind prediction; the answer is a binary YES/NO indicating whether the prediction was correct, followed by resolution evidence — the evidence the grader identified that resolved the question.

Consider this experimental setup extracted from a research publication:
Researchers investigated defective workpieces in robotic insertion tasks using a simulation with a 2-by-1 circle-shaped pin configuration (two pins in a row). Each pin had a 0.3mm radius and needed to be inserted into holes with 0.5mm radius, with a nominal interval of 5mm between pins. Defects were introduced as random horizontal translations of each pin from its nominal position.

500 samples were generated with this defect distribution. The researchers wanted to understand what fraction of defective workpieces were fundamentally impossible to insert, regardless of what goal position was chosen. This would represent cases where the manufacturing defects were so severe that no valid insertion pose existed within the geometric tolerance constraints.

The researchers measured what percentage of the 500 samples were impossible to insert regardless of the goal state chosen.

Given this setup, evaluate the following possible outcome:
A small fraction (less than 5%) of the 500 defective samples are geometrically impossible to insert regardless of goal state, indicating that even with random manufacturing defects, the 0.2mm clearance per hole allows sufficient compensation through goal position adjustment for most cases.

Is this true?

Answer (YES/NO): YES